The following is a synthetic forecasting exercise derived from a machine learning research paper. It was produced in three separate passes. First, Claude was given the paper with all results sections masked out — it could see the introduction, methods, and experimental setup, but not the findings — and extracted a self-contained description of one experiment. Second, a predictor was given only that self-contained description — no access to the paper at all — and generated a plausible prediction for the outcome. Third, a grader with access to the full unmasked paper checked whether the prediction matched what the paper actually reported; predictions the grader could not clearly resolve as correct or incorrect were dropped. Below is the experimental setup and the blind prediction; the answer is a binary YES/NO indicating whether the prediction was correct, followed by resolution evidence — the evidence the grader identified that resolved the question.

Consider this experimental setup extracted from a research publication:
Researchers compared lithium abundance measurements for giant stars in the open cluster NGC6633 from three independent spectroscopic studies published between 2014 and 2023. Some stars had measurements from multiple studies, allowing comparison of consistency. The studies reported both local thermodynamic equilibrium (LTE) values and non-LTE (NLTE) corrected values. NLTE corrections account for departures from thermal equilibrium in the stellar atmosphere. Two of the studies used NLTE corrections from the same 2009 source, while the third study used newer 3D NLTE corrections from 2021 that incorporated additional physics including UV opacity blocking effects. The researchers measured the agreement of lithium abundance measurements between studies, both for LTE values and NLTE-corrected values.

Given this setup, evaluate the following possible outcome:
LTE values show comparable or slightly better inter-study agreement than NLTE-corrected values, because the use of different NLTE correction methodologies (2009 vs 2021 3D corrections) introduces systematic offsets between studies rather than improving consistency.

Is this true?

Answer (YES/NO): YES